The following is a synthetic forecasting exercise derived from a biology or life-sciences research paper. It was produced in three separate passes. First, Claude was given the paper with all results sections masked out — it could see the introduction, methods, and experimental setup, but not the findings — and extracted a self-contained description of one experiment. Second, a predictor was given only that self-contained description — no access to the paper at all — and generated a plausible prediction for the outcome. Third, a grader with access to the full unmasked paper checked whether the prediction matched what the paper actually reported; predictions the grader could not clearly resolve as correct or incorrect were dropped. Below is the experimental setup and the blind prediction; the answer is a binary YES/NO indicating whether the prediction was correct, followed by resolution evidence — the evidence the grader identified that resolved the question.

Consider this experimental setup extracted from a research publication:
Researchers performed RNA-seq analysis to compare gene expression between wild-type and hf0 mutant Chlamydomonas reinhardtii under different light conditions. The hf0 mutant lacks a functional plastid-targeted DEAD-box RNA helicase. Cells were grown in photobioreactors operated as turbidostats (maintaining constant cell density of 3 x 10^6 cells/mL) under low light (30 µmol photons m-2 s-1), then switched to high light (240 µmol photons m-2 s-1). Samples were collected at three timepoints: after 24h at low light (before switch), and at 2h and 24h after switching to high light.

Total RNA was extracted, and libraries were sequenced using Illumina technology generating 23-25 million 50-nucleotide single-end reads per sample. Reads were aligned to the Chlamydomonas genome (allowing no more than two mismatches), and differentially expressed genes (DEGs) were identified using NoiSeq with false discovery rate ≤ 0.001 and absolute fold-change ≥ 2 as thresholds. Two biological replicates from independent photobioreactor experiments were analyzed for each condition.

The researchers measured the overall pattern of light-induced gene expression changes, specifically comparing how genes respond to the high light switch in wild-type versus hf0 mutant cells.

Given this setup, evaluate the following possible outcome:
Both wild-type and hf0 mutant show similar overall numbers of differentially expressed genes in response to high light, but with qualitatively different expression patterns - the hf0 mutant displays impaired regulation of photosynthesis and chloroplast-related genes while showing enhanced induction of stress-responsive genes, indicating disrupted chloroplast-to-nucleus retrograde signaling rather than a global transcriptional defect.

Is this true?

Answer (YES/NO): NO